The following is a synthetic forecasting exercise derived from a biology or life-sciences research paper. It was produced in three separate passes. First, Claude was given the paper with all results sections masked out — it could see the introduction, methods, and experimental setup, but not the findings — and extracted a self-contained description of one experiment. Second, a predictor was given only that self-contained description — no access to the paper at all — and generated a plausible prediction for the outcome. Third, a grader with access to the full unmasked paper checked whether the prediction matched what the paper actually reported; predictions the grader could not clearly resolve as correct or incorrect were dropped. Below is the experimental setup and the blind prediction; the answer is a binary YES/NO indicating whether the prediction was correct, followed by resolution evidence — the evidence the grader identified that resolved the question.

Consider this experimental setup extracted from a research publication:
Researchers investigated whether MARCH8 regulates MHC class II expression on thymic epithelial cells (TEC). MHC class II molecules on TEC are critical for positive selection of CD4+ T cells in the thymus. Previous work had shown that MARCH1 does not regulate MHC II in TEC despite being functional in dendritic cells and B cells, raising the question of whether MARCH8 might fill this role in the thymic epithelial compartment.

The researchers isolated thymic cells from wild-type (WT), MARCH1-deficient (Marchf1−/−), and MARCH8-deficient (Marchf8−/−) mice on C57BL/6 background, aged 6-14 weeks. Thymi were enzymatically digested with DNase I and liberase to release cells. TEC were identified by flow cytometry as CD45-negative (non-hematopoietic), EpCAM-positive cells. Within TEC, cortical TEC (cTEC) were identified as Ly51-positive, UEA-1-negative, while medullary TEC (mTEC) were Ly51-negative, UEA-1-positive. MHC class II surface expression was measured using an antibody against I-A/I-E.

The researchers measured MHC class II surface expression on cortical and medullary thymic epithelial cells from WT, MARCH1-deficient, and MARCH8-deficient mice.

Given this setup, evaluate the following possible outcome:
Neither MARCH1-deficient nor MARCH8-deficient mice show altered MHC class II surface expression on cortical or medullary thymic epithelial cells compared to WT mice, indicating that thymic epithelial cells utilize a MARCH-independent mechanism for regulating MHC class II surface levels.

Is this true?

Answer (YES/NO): NO